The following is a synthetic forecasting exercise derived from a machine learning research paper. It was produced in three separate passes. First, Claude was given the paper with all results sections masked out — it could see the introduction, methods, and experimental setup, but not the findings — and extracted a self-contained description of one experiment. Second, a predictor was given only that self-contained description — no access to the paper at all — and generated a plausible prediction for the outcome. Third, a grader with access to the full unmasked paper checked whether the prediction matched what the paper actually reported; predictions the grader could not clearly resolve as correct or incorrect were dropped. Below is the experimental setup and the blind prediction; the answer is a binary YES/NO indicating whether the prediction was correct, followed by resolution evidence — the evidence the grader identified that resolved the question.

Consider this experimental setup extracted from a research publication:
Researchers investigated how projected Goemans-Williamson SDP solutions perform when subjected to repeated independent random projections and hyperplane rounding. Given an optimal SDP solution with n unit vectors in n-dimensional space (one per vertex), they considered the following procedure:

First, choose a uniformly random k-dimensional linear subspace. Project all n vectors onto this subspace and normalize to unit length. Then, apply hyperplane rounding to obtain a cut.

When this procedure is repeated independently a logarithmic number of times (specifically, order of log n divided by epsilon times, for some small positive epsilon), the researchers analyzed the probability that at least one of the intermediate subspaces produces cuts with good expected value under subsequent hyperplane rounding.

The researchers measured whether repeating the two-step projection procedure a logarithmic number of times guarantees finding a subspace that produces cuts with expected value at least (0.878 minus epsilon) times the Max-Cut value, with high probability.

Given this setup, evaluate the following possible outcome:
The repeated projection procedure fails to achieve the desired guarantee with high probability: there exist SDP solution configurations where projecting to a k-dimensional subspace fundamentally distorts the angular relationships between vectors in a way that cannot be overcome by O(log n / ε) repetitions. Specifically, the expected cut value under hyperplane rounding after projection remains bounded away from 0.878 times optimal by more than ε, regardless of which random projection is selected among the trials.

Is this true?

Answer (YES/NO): NO